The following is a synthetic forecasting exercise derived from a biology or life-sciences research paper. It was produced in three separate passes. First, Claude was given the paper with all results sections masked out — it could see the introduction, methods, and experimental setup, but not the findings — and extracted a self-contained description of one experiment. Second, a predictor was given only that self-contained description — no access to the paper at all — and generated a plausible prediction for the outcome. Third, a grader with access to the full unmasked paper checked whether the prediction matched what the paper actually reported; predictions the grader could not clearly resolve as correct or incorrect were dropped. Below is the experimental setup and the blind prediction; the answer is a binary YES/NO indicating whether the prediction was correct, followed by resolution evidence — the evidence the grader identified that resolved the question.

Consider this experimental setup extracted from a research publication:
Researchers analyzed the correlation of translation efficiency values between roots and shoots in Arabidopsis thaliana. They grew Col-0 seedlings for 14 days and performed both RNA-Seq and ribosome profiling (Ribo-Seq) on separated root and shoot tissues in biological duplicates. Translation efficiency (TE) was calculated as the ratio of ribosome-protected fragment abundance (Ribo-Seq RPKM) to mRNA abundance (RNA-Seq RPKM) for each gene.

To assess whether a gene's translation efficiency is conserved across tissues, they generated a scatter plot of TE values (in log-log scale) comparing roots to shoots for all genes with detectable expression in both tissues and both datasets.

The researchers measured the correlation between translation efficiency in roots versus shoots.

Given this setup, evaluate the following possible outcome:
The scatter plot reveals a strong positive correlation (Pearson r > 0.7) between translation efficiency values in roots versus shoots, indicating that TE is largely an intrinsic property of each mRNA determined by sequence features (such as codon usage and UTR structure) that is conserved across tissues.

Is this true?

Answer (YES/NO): NO